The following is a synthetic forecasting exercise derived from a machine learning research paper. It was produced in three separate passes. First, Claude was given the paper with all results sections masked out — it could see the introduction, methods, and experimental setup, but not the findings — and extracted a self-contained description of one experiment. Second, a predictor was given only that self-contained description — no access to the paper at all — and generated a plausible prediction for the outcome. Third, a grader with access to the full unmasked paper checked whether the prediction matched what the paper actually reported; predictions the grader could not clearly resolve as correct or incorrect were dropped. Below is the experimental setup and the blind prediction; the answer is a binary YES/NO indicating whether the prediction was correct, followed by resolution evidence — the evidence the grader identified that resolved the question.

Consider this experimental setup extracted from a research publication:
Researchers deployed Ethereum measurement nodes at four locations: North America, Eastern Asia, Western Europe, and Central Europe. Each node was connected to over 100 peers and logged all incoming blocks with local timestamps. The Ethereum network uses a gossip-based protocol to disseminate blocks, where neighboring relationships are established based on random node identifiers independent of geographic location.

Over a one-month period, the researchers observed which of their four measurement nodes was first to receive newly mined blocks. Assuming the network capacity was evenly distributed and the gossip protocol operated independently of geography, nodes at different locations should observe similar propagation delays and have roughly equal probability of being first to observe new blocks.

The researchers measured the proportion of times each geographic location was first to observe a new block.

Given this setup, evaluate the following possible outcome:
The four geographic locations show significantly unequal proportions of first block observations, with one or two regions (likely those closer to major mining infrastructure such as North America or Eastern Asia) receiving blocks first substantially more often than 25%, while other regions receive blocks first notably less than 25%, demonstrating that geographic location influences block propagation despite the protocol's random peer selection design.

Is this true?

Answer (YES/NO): YES